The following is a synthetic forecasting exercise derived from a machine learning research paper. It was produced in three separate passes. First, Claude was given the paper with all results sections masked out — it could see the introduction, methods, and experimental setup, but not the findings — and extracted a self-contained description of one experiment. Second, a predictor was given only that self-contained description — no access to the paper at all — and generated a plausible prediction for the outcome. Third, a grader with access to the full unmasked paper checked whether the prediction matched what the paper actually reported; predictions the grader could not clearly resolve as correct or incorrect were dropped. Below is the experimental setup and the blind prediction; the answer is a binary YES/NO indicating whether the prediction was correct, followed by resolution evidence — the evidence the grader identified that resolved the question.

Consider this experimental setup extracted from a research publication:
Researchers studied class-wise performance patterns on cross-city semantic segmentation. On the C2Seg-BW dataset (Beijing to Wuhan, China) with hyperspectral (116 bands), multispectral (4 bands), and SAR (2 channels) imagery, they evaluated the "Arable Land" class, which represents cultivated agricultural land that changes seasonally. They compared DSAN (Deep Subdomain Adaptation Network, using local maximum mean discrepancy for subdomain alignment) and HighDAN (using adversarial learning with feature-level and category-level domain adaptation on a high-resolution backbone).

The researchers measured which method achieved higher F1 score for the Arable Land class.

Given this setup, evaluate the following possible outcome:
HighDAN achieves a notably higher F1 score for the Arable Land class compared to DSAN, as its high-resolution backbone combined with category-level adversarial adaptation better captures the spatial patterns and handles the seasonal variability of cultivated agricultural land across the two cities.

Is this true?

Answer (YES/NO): NO